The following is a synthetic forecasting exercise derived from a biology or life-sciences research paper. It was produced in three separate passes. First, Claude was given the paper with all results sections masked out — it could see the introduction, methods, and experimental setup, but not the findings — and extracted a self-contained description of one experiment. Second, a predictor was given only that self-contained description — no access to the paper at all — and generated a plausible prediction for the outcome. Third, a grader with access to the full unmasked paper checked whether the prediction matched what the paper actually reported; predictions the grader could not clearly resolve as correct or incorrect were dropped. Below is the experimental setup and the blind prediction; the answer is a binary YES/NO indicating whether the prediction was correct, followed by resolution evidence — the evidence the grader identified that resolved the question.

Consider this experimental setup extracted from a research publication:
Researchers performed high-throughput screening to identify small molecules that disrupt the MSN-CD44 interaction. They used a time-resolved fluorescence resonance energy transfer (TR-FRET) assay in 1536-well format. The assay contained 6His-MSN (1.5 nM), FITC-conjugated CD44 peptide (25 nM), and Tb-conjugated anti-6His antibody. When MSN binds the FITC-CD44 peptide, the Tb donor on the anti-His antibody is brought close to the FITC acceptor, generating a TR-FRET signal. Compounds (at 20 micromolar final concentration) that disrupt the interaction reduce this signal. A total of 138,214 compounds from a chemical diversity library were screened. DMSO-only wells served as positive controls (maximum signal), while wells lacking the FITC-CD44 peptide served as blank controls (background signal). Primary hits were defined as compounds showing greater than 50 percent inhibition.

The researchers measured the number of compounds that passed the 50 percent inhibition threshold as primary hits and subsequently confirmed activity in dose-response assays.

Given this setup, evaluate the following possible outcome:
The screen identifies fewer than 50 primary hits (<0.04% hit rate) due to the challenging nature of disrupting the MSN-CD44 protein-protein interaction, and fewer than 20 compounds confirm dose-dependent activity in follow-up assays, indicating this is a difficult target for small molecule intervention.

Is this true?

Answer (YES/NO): NO